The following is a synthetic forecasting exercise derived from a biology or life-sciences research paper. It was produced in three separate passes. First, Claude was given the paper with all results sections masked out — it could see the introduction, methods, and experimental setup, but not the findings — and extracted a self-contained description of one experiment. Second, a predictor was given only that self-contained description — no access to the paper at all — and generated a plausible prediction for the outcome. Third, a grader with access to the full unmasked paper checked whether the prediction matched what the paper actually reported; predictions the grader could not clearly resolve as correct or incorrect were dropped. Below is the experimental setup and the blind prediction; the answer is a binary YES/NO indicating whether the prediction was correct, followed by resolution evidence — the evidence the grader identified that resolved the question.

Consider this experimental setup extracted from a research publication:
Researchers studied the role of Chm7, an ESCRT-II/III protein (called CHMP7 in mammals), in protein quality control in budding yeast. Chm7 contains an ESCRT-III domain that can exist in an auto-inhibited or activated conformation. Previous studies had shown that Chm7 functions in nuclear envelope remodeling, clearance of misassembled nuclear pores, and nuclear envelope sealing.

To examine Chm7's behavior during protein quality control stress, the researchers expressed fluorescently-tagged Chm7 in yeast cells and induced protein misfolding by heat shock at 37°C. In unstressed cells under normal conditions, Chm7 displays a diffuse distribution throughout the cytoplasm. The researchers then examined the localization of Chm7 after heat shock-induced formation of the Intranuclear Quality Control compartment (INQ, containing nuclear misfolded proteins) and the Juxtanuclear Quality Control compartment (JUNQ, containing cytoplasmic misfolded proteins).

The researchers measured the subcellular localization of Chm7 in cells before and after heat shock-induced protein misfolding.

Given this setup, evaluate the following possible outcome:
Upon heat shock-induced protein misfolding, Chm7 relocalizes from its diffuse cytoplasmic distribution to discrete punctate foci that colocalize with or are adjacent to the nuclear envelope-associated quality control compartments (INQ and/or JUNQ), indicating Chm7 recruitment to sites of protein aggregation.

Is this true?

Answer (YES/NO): NO